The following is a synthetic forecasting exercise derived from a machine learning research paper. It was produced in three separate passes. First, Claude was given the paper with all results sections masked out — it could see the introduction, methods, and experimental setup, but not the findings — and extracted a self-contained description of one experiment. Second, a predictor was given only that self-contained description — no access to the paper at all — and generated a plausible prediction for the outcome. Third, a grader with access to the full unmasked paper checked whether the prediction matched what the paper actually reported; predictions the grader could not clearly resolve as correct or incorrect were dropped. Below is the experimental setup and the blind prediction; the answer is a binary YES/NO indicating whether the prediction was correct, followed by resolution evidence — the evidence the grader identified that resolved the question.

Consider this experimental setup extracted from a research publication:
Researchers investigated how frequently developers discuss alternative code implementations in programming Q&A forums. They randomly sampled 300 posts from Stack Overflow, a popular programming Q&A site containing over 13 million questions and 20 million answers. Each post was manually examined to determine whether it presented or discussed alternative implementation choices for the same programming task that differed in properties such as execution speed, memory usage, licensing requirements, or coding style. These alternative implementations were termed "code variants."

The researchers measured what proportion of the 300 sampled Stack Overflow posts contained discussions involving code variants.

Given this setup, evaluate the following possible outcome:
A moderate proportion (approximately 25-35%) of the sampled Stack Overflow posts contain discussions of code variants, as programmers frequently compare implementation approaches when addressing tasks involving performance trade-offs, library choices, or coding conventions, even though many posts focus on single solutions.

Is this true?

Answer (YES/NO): YES